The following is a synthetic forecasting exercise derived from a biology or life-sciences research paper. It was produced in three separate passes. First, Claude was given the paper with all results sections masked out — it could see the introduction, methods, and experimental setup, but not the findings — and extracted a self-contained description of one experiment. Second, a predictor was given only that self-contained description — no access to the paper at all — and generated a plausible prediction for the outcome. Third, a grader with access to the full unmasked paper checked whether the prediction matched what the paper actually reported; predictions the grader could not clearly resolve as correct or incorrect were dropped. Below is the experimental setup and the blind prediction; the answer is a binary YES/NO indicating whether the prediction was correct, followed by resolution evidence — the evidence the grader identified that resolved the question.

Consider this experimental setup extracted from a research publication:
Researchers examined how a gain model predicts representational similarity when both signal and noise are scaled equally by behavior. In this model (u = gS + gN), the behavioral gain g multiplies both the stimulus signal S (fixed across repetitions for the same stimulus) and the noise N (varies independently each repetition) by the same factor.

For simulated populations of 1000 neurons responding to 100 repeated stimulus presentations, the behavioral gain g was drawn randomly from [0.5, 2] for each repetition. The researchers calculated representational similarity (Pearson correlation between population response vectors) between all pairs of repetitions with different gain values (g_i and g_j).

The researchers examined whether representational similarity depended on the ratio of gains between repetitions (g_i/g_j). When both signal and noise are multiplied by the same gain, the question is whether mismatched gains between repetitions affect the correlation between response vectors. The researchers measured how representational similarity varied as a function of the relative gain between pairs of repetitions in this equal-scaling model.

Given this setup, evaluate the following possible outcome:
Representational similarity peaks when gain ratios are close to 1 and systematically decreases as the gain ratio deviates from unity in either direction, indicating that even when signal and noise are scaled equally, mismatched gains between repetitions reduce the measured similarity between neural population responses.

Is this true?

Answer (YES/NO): NO